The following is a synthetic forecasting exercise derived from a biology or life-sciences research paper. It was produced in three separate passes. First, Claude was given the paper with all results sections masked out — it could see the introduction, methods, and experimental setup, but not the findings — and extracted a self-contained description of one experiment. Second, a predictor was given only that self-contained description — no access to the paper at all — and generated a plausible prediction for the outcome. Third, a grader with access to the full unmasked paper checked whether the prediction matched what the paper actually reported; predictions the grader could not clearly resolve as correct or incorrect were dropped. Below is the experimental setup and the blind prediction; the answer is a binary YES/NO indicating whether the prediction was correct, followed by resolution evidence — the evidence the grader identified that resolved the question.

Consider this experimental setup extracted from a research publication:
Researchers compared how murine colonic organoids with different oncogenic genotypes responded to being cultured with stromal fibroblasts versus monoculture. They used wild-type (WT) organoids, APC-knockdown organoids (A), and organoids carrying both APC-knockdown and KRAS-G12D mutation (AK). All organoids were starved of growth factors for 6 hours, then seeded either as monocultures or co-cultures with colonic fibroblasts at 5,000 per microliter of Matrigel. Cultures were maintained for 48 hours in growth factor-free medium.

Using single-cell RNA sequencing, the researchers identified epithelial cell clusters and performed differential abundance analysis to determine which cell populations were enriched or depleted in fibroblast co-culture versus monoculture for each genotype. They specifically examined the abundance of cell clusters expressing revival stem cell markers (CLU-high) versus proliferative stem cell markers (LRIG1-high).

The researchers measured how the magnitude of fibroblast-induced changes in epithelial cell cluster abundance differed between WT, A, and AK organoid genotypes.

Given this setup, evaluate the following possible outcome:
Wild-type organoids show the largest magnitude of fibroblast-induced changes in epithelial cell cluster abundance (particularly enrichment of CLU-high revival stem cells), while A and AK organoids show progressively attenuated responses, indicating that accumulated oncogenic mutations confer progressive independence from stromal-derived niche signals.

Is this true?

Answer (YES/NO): NO